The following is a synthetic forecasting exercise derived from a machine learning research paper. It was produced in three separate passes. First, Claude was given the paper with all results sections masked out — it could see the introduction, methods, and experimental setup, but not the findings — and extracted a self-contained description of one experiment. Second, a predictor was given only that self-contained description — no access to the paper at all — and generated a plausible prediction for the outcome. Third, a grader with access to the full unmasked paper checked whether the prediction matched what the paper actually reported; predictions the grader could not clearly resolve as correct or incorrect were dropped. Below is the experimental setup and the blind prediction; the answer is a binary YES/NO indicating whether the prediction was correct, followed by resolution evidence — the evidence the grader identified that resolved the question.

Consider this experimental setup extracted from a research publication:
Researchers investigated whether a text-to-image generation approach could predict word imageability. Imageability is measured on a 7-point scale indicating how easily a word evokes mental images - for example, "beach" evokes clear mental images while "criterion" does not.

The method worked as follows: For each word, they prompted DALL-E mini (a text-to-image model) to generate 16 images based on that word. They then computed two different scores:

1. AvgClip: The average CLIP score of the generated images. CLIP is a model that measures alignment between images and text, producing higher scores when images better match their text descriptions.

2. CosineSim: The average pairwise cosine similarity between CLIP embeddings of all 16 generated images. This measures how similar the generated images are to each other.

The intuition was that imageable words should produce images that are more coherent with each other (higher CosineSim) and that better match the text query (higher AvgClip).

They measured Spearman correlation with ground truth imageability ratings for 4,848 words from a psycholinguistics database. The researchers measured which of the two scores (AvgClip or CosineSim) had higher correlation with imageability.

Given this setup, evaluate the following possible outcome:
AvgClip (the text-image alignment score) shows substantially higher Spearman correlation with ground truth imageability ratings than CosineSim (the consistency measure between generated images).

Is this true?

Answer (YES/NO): YES